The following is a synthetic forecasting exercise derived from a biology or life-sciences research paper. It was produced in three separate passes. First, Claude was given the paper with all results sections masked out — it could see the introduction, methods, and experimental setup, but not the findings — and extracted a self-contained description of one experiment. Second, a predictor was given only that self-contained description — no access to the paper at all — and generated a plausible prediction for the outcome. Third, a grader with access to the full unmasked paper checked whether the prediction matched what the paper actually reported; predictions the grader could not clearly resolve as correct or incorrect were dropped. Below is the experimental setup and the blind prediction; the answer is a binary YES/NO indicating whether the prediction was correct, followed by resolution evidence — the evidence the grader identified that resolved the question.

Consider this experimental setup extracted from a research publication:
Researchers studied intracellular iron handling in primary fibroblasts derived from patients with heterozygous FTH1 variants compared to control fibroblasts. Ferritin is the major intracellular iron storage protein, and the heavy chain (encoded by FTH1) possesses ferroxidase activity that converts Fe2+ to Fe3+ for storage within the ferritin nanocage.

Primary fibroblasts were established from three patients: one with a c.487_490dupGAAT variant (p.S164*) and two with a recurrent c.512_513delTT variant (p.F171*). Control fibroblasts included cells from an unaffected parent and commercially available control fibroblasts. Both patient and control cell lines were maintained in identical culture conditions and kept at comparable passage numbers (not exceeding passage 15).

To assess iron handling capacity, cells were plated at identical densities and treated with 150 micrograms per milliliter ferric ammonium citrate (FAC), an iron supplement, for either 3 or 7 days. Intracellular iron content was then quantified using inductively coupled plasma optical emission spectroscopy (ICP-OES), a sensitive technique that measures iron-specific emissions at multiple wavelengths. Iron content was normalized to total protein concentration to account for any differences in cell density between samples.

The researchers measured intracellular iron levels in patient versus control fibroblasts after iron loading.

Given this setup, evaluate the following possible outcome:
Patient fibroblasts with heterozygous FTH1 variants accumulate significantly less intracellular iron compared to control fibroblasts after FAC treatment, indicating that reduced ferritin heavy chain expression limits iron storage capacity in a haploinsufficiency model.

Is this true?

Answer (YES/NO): NO